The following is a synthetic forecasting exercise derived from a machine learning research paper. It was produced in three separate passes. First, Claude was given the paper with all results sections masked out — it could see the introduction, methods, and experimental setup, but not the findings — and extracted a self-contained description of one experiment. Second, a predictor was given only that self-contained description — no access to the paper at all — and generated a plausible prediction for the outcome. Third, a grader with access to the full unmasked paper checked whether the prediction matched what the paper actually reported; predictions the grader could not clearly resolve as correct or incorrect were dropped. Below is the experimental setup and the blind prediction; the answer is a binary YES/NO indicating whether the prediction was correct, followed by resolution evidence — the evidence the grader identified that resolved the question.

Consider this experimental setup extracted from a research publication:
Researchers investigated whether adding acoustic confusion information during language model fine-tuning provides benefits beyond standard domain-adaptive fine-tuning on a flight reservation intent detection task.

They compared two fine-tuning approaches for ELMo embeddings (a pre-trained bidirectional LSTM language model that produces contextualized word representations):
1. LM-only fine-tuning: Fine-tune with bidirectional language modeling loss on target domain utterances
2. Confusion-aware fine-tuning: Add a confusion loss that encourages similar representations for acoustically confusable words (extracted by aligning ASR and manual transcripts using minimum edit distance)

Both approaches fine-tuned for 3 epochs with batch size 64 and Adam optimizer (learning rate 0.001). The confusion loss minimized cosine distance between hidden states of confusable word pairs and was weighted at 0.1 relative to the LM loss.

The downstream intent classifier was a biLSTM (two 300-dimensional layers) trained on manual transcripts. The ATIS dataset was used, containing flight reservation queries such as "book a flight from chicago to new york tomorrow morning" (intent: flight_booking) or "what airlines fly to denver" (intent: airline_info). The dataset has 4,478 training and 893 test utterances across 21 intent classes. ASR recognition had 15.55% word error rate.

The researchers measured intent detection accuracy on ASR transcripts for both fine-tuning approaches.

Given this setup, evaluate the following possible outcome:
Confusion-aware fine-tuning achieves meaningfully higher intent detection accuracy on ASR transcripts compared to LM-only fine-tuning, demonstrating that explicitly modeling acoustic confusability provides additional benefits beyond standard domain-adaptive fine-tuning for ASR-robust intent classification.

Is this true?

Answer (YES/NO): YES